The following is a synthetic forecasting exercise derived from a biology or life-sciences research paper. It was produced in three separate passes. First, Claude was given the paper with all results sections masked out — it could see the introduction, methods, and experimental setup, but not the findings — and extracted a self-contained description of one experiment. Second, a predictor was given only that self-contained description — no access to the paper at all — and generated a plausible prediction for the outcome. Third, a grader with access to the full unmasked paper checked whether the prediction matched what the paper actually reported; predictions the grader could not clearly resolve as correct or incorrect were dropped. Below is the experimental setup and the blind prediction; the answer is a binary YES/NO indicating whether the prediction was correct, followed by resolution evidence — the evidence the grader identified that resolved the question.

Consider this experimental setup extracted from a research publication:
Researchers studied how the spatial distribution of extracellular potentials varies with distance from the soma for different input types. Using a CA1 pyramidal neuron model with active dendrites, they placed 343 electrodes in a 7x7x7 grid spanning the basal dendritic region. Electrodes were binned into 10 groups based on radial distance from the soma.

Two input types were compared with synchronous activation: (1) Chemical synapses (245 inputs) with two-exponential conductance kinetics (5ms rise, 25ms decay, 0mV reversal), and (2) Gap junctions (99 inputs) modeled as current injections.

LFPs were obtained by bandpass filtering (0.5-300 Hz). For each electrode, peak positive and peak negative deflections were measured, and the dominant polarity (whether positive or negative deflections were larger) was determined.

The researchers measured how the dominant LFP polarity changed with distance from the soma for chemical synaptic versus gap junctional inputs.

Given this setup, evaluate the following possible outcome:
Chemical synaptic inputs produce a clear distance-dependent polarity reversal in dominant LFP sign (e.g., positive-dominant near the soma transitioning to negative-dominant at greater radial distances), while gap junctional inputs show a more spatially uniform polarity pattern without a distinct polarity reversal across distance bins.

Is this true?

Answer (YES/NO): NO